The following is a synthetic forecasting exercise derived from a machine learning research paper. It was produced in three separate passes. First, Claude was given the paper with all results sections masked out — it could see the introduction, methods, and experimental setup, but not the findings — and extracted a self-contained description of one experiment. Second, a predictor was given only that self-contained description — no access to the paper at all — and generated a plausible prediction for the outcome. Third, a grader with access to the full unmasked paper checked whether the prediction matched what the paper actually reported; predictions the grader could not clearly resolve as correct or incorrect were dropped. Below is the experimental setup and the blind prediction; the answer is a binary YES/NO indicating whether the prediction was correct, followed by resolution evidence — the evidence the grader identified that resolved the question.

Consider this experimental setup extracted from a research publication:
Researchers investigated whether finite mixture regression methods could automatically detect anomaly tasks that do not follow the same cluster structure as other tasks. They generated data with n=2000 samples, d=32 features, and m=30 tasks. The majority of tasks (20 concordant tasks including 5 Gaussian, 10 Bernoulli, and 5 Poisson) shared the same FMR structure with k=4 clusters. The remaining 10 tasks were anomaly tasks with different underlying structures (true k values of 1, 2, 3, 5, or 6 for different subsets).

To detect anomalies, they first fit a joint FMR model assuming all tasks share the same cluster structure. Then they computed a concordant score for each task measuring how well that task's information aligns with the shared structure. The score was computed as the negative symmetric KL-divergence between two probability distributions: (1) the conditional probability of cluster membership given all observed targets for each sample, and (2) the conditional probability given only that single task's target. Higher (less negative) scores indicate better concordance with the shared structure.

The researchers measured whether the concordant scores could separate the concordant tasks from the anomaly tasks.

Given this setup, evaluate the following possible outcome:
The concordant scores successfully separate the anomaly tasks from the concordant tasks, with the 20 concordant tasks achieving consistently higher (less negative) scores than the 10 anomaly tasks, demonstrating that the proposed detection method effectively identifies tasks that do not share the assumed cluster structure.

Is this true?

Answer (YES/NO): YES